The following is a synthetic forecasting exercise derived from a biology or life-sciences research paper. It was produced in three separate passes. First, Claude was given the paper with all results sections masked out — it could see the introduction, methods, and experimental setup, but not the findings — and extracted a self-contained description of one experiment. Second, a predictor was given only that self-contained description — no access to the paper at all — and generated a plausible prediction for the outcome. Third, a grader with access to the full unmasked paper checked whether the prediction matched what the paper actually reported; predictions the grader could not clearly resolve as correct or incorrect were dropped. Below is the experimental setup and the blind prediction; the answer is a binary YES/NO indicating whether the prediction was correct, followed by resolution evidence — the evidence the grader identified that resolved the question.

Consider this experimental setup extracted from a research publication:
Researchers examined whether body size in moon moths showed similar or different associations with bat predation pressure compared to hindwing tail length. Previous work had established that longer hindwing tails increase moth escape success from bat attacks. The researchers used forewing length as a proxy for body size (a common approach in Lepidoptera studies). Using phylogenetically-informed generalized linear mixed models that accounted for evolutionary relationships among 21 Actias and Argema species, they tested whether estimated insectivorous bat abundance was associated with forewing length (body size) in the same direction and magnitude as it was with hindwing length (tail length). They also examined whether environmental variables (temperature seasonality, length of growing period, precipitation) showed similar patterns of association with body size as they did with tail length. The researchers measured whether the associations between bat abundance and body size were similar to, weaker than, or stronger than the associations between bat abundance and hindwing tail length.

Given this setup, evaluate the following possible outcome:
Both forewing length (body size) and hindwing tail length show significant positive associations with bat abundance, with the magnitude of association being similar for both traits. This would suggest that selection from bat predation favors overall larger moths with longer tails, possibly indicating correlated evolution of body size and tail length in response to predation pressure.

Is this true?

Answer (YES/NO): YES